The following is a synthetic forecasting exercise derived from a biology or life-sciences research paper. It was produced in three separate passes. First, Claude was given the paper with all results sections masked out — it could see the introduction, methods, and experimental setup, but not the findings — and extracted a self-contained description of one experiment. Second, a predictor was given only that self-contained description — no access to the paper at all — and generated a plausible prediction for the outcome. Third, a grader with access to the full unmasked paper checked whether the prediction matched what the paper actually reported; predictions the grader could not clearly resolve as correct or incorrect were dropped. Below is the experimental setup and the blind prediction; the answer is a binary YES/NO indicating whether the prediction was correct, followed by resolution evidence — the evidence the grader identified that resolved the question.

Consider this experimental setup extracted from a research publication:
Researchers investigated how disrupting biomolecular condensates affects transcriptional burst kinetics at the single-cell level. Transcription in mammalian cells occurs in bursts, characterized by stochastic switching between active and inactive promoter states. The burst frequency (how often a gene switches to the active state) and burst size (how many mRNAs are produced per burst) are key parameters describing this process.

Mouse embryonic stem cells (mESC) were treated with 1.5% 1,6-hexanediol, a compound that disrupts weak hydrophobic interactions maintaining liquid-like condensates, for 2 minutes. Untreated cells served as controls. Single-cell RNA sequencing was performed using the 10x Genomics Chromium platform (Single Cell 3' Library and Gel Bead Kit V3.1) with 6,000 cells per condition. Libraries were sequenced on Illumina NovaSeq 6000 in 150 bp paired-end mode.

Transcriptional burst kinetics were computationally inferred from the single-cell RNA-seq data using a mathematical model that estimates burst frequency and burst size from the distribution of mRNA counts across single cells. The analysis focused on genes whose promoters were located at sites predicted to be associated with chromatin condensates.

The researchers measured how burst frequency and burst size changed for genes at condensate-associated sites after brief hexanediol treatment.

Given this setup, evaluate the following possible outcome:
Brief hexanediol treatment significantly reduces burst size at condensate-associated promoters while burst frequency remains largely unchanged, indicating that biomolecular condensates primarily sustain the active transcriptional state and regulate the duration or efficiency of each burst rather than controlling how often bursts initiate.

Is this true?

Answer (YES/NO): NO